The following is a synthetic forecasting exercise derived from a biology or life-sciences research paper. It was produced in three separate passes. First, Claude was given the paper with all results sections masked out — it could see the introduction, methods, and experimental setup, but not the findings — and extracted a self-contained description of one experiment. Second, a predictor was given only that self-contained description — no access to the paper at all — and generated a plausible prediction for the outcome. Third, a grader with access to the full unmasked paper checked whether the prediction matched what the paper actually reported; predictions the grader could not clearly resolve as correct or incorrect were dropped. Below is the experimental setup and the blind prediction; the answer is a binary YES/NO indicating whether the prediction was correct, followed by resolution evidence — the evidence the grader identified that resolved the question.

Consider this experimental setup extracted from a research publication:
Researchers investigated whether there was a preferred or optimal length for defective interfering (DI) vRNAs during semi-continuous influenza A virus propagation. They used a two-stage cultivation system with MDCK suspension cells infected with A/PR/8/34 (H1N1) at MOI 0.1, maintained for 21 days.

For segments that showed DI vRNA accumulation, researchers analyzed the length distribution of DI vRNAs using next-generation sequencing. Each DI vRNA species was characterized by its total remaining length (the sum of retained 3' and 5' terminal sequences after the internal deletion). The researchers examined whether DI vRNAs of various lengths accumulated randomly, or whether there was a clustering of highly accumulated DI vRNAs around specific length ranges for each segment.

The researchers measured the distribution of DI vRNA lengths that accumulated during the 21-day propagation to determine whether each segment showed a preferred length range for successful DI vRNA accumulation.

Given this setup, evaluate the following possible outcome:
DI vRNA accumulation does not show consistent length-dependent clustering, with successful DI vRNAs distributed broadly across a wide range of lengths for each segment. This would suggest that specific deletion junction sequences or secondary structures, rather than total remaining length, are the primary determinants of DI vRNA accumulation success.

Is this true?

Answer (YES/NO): NO